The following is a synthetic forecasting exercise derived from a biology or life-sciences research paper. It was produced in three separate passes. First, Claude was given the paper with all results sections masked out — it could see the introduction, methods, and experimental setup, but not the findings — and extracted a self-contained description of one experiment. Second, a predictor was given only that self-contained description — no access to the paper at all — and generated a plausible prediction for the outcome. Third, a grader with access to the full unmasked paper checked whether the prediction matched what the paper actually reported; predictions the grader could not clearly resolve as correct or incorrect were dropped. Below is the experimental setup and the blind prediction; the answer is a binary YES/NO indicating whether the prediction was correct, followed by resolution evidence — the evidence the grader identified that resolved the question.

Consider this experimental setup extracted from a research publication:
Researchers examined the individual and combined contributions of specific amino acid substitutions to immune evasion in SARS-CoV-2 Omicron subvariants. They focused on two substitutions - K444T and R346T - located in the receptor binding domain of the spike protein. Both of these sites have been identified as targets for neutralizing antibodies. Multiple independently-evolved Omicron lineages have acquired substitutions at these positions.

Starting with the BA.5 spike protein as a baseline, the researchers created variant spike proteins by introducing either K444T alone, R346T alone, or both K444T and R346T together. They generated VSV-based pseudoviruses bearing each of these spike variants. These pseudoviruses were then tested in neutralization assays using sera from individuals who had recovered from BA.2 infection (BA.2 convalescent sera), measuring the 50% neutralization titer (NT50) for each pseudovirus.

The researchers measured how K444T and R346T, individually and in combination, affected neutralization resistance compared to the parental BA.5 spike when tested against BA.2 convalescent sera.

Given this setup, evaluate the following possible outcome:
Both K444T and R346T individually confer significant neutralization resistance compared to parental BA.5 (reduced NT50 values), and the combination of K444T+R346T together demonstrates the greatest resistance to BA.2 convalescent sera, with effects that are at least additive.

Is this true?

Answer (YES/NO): NO